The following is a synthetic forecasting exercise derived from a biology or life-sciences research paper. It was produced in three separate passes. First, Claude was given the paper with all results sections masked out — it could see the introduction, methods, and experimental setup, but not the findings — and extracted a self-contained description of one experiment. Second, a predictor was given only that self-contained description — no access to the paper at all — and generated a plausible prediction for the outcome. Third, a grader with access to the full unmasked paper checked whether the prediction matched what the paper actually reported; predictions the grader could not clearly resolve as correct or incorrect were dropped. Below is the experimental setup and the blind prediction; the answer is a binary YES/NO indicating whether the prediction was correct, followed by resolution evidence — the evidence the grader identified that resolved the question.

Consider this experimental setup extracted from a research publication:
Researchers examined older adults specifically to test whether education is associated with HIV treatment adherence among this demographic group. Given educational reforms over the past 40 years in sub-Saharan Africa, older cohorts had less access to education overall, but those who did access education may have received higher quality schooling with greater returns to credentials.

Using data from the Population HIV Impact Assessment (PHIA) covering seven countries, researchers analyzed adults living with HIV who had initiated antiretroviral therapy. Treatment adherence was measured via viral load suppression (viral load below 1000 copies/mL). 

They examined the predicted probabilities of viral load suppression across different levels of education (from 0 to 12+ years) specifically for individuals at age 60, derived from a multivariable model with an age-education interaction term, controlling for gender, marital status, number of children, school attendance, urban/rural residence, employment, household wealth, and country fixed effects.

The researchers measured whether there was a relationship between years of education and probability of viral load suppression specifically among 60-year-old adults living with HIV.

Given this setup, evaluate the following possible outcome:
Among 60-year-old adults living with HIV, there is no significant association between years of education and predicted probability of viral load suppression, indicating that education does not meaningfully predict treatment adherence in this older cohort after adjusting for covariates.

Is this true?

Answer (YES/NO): NO